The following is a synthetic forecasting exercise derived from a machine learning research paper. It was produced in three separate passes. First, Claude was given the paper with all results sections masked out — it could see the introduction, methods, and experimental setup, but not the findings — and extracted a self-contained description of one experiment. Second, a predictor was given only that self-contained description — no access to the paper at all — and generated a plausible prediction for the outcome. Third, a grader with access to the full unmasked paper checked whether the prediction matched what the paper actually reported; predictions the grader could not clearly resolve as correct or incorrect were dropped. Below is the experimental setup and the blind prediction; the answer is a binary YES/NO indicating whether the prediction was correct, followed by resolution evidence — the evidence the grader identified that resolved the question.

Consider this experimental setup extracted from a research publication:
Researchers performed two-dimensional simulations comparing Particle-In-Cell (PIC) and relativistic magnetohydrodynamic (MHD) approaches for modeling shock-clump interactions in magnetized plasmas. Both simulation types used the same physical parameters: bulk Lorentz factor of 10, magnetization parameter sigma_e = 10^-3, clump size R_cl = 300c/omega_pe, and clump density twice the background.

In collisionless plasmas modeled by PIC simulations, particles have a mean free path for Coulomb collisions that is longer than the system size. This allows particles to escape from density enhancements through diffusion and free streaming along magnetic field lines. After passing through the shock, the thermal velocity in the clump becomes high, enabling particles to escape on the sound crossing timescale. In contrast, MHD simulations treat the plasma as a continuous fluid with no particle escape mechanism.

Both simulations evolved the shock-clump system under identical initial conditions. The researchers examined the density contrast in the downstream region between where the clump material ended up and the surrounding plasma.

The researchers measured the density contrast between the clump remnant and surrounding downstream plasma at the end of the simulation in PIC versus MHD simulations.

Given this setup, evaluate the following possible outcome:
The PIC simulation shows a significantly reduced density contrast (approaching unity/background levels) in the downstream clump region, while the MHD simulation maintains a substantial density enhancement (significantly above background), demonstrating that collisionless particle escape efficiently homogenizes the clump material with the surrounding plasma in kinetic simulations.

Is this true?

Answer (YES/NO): YES